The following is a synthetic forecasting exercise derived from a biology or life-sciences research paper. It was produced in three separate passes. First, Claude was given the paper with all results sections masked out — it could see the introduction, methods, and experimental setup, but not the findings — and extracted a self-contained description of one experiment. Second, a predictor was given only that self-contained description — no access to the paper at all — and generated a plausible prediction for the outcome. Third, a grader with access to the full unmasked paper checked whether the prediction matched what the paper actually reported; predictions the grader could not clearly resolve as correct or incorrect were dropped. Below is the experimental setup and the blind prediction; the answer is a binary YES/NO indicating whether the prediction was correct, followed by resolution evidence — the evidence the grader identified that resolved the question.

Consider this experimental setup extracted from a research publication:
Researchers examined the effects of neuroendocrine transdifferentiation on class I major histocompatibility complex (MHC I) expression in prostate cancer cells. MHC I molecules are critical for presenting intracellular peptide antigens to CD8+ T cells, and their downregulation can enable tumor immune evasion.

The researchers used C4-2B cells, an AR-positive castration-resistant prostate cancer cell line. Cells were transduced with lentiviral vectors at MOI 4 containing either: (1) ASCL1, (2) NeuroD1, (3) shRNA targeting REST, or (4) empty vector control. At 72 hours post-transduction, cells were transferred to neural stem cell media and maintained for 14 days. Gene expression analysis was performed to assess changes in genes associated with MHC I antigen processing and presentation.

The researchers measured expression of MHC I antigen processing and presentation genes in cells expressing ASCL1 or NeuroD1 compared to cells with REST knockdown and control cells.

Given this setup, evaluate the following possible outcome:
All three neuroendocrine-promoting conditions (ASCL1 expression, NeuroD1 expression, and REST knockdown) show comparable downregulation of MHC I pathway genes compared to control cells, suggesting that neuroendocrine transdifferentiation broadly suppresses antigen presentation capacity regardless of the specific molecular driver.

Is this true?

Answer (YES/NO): NO